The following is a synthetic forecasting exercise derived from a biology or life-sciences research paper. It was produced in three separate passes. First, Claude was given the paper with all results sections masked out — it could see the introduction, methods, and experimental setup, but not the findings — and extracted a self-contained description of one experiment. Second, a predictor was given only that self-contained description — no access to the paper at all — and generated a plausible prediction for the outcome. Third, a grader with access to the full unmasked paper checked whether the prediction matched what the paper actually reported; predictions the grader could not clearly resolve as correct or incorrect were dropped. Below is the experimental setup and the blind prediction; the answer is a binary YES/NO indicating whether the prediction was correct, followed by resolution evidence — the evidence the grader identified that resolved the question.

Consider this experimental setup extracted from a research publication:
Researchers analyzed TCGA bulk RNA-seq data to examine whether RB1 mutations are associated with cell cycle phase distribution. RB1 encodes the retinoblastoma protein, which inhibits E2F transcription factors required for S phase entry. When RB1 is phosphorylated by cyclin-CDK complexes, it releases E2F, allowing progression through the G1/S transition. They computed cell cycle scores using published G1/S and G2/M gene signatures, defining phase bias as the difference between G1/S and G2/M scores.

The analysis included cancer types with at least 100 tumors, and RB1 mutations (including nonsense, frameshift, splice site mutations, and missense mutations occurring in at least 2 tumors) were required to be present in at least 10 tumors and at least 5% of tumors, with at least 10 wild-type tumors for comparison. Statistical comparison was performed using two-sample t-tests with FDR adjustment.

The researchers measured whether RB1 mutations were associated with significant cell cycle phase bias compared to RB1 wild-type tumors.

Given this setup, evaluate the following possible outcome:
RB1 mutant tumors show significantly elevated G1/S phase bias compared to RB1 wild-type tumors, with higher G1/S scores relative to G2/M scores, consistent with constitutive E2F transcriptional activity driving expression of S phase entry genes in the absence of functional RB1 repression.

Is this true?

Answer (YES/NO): YES